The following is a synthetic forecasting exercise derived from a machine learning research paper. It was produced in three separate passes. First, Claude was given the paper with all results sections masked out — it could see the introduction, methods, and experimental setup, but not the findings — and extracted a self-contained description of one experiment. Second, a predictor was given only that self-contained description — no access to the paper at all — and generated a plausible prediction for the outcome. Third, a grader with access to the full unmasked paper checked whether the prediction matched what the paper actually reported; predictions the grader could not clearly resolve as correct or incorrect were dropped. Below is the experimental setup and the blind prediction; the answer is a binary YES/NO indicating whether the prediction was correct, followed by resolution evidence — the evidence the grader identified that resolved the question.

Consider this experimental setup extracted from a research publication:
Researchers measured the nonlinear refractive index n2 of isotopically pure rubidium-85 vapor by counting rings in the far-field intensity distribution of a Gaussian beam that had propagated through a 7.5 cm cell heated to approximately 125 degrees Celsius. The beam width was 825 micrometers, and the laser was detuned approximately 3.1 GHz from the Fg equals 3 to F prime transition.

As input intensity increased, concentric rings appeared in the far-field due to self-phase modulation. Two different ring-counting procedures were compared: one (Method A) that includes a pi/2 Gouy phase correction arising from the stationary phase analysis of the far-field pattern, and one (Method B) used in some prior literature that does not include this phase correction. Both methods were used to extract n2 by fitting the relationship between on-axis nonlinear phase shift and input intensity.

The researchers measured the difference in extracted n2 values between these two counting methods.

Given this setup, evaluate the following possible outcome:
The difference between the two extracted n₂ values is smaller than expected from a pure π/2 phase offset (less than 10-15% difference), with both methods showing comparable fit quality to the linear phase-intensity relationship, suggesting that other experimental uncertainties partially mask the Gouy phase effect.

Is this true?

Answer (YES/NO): NO